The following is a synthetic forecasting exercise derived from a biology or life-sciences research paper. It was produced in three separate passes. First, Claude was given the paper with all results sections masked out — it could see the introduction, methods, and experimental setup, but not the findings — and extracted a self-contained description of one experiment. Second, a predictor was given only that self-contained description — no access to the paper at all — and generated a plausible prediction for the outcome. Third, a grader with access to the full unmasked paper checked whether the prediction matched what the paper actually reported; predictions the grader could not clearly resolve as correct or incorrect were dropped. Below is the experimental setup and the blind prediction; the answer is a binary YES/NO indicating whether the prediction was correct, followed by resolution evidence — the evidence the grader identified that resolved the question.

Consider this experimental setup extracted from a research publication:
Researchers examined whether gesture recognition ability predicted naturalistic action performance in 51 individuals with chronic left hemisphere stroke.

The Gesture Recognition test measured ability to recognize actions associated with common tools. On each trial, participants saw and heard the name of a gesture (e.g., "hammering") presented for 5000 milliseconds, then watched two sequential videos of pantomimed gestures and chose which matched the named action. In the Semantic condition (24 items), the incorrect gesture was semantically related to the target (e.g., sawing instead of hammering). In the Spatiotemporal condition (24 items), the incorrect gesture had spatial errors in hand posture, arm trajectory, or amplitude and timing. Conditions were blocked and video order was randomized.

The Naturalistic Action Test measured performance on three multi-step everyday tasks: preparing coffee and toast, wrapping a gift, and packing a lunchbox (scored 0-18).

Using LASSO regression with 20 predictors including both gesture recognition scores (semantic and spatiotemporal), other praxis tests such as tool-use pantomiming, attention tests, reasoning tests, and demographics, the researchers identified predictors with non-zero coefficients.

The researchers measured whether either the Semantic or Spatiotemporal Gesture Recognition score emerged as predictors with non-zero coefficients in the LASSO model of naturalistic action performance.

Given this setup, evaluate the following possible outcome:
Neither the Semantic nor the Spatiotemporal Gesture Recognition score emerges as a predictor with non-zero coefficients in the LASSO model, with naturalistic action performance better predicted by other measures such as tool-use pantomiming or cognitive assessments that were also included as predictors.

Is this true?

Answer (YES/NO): NO